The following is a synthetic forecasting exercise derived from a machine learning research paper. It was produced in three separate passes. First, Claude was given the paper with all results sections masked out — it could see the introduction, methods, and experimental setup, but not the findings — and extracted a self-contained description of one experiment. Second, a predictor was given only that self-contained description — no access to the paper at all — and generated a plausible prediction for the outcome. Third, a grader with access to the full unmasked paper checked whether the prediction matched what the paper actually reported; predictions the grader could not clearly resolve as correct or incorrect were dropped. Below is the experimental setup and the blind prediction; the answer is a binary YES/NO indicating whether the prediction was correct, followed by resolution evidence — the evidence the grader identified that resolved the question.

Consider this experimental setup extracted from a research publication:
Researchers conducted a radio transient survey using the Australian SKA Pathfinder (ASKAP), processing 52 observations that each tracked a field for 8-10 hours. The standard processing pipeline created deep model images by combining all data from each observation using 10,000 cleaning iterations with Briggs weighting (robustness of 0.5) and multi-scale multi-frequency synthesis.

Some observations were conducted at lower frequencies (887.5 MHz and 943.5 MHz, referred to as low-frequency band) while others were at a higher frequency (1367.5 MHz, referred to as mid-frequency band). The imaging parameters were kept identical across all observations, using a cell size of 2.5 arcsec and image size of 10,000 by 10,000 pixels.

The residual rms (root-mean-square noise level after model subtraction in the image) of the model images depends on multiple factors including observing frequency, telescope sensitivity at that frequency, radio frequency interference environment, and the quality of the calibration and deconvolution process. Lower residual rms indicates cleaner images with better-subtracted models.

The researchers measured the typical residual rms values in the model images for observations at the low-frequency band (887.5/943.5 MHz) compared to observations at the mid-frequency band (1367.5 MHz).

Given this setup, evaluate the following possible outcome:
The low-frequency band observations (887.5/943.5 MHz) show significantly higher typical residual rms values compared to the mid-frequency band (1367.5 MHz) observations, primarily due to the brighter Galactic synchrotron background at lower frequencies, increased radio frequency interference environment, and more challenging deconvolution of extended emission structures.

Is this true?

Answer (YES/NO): YES